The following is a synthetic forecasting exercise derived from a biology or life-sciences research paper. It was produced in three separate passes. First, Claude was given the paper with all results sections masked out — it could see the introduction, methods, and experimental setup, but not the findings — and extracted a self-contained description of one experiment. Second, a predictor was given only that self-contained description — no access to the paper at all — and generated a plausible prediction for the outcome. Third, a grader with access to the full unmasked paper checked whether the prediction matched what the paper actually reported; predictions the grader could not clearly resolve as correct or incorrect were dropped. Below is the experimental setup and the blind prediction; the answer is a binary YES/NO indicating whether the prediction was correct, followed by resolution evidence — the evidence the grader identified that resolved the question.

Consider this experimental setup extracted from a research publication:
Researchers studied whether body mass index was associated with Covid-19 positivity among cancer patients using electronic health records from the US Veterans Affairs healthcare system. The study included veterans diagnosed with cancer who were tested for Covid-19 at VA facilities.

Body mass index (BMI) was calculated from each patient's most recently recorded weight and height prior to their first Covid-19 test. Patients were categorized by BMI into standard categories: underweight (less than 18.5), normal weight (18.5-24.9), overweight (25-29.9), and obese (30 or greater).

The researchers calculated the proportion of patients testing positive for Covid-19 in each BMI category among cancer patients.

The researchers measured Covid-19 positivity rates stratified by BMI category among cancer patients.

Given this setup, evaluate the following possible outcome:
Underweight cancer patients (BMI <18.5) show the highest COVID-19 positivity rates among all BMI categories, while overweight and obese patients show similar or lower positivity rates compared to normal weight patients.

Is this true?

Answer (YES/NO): NO